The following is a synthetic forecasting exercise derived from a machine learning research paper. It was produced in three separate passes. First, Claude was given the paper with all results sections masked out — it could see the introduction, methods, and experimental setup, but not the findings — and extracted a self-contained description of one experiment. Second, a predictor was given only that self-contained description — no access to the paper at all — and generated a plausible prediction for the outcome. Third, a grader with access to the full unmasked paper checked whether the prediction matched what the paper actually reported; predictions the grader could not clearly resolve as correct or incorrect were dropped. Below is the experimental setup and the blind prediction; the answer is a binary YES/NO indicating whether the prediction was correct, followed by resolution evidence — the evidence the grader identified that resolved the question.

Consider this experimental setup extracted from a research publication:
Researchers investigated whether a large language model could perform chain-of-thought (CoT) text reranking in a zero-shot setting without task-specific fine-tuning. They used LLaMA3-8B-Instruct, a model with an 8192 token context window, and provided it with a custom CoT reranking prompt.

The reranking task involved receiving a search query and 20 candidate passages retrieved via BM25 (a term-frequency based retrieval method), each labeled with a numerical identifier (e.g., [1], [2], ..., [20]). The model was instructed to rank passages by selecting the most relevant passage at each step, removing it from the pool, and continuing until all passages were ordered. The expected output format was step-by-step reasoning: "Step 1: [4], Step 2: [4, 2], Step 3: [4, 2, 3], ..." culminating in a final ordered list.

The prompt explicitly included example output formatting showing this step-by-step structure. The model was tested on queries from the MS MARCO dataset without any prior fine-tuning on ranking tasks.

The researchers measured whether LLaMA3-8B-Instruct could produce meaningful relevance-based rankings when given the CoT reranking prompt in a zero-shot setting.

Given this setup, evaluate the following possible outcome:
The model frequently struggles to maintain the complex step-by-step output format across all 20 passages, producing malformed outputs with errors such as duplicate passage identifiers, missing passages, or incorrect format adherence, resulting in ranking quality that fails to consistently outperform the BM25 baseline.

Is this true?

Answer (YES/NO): NO